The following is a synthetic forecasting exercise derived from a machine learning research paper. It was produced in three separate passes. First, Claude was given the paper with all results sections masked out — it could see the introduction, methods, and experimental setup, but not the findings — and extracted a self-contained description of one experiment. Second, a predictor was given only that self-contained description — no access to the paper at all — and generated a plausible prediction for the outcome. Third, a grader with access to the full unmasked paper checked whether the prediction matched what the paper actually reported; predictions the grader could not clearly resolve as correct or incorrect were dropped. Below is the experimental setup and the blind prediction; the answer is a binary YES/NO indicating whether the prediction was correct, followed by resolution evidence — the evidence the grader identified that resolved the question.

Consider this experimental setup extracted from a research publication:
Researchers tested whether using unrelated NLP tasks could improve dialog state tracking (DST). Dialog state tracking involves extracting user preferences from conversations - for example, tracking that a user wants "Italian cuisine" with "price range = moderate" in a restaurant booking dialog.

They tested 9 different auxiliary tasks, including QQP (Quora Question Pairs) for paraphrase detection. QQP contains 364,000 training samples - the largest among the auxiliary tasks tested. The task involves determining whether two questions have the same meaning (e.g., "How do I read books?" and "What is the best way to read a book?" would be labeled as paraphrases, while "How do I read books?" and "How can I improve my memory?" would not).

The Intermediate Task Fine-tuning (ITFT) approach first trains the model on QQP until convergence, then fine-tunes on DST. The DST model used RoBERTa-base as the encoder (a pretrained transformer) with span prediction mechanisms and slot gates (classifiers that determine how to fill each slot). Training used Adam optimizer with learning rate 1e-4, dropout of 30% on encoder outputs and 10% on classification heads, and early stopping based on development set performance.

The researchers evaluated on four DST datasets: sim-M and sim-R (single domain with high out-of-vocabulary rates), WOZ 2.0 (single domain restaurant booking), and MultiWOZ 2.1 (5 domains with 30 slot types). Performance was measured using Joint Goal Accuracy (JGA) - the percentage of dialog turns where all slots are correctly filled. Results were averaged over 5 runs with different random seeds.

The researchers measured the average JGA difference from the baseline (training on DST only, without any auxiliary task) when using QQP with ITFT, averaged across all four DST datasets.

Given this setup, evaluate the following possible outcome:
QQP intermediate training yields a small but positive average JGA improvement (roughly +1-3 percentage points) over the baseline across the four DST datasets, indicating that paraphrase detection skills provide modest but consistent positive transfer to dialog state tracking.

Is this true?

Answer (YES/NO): NO